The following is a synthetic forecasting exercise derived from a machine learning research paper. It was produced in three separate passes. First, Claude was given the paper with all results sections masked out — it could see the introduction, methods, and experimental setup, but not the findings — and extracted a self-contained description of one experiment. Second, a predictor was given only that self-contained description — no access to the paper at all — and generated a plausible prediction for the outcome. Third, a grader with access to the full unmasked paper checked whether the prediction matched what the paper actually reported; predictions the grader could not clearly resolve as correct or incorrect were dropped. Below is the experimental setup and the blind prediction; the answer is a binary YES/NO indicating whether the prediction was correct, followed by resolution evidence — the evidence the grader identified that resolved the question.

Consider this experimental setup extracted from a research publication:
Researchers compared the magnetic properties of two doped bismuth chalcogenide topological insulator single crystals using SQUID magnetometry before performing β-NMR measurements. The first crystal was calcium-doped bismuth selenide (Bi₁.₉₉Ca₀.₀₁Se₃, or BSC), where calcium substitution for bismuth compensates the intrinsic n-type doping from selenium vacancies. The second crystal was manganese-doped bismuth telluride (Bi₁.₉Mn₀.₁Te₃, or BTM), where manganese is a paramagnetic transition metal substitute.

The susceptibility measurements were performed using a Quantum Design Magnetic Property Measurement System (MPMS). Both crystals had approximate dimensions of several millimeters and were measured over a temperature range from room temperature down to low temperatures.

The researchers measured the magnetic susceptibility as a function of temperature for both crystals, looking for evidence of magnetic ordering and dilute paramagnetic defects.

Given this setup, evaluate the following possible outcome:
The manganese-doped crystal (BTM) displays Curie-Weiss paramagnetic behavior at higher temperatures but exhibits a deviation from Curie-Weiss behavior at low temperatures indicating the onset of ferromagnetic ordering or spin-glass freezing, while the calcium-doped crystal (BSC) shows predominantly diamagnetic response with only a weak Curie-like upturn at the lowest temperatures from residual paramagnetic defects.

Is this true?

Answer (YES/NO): NO